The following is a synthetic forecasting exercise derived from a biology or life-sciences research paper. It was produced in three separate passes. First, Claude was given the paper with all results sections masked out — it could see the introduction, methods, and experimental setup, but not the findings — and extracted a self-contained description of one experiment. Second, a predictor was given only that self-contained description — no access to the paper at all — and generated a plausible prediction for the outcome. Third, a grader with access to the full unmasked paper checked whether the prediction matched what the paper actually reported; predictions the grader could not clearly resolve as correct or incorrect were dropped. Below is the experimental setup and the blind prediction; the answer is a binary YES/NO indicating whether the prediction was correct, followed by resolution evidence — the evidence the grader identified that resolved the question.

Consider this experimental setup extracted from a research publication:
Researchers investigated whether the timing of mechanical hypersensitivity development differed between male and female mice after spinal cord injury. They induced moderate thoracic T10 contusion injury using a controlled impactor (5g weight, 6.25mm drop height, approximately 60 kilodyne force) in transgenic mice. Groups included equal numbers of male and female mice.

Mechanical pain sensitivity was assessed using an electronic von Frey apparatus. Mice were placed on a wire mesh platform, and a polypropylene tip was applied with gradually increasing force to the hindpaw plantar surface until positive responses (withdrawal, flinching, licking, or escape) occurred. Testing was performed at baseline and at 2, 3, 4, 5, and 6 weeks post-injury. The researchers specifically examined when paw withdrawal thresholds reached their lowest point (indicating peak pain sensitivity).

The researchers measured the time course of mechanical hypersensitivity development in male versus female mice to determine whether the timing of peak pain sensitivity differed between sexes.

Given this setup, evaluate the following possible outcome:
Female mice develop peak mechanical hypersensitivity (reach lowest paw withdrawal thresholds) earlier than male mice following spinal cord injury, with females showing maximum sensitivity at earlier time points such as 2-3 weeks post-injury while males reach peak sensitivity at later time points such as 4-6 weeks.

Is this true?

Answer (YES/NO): NO